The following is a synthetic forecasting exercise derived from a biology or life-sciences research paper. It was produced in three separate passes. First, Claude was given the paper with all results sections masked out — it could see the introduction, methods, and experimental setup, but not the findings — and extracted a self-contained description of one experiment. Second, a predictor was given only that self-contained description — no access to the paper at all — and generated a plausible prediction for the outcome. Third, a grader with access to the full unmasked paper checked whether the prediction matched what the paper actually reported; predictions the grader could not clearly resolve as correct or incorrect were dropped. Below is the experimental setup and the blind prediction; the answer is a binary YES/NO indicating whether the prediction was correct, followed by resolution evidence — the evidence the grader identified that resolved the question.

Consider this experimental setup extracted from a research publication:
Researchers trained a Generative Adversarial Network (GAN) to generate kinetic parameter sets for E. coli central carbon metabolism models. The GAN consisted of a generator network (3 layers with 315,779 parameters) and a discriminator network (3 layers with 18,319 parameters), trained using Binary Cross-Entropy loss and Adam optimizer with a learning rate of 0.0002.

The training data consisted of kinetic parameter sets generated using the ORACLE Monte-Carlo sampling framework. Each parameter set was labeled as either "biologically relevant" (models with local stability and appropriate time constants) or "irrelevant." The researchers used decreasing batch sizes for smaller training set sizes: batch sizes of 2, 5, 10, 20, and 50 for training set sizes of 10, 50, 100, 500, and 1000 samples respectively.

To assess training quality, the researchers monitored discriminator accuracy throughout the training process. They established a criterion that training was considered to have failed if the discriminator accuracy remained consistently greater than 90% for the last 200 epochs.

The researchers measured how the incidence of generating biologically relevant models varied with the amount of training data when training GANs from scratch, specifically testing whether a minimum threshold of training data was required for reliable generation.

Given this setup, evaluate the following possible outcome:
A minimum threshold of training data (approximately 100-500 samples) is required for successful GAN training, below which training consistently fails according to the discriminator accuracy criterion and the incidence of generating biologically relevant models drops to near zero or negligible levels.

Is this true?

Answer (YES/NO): NO